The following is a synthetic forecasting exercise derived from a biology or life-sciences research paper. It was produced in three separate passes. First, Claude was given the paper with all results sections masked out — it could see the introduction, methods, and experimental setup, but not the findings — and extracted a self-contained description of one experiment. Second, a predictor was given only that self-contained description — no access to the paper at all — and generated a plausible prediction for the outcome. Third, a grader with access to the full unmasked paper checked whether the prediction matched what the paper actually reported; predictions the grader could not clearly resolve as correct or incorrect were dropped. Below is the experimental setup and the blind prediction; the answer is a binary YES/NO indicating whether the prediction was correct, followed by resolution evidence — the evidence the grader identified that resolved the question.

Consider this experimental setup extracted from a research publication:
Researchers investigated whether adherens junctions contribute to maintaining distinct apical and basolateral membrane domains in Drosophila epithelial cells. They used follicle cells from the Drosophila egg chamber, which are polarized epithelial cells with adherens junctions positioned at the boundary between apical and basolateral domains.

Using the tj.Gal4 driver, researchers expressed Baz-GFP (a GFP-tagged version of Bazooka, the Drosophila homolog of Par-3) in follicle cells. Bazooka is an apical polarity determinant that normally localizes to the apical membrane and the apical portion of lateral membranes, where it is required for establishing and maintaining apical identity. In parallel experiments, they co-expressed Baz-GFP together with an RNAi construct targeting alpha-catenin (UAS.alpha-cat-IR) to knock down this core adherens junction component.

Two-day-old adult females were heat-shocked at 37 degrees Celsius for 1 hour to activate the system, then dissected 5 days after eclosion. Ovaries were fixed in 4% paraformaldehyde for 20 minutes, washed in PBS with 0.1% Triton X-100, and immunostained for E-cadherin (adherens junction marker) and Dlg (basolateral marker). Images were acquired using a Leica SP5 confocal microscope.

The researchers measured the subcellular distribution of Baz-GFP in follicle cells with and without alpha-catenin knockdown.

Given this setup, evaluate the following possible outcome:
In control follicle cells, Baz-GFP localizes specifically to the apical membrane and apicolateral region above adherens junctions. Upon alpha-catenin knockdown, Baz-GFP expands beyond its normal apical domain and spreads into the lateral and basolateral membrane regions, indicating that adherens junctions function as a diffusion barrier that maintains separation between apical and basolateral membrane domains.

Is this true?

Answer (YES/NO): YES